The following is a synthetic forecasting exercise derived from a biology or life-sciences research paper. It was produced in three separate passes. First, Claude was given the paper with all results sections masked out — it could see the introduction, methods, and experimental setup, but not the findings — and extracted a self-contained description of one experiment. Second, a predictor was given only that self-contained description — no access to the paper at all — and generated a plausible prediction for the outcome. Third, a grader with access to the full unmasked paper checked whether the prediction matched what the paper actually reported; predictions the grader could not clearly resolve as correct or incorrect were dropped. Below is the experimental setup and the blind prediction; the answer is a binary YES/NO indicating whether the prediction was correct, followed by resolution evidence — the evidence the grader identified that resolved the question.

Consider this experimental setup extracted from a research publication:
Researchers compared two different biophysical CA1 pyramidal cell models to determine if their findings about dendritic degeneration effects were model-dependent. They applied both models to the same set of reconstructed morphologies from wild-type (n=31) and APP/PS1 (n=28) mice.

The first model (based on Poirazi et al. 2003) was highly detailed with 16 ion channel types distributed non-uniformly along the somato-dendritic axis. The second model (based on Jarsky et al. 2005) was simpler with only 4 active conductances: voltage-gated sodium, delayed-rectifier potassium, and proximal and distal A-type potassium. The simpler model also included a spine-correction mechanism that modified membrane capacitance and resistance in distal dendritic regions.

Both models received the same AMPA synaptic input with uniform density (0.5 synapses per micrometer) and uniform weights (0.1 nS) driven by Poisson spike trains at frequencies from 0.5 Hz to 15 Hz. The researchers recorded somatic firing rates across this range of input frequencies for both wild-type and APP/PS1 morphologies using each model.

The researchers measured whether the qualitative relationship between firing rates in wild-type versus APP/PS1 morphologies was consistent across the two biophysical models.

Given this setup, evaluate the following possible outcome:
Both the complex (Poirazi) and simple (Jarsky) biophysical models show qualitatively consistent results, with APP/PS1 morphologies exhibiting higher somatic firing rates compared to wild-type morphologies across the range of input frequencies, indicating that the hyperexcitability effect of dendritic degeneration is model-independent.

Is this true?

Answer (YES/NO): NO